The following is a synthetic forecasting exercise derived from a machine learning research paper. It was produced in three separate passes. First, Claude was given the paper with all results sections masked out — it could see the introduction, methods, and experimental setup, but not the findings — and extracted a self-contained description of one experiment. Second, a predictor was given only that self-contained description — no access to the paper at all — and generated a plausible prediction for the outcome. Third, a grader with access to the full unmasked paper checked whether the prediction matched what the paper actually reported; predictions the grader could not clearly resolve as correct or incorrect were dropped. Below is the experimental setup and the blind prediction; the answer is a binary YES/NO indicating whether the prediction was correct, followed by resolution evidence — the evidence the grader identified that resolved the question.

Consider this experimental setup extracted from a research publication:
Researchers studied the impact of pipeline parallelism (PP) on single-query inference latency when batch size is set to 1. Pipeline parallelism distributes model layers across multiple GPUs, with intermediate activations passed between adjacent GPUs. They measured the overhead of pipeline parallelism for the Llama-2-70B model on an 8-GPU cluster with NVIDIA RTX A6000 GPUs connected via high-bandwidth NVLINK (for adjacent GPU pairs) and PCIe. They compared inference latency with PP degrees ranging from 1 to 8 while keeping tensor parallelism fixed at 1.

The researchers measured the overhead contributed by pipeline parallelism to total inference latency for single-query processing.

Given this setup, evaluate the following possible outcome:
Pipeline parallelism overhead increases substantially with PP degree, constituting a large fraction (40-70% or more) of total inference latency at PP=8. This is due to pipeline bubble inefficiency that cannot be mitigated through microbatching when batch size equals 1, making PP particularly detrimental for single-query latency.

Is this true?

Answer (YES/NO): NO